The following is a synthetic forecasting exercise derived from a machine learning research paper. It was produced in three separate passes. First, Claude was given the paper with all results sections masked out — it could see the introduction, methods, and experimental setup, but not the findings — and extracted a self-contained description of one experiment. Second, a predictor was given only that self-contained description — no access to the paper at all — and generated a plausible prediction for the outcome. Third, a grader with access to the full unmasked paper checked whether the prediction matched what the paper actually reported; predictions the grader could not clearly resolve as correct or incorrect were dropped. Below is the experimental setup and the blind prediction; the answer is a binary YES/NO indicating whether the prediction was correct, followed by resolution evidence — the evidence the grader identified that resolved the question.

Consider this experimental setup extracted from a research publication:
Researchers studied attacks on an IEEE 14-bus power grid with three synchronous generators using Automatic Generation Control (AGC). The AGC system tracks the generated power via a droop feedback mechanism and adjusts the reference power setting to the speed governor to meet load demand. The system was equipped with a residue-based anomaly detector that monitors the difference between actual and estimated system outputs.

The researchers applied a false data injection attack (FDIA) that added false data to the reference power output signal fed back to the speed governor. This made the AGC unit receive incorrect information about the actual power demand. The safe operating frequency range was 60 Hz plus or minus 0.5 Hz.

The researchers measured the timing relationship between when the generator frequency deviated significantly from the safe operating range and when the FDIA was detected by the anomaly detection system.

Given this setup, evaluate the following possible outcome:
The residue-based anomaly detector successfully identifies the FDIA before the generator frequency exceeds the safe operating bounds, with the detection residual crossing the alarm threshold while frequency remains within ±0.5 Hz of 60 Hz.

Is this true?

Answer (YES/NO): NO